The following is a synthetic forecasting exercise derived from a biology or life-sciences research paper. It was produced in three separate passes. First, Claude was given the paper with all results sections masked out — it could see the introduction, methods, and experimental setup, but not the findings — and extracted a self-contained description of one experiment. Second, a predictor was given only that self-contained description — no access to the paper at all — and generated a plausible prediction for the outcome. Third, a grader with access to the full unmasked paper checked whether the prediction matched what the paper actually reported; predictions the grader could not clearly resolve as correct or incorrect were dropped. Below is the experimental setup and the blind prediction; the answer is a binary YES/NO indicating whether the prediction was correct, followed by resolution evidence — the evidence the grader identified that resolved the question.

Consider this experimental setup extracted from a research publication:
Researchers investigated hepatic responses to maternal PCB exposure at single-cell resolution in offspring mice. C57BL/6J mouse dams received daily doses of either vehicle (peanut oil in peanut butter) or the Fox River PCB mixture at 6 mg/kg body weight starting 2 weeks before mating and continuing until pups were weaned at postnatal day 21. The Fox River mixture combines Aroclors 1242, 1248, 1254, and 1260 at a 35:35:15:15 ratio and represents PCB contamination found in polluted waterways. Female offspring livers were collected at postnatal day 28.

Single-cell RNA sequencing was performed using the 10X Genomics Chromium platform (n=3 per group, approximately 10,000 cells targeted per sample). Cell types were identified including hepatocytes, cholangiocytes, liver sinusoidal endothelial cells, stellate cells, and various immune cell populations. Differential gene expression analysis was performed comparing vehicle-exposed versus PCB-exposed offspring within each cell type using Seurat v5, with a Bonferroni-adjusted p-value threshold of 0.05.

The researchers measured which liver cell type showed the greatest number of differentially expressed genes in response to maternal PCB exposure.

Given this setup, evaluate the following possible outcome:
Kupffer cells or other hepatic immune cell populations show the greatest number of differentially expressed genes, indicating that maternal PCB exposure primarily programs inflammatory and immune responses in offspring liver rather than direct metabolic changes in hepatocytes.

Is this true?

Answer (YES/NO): YES